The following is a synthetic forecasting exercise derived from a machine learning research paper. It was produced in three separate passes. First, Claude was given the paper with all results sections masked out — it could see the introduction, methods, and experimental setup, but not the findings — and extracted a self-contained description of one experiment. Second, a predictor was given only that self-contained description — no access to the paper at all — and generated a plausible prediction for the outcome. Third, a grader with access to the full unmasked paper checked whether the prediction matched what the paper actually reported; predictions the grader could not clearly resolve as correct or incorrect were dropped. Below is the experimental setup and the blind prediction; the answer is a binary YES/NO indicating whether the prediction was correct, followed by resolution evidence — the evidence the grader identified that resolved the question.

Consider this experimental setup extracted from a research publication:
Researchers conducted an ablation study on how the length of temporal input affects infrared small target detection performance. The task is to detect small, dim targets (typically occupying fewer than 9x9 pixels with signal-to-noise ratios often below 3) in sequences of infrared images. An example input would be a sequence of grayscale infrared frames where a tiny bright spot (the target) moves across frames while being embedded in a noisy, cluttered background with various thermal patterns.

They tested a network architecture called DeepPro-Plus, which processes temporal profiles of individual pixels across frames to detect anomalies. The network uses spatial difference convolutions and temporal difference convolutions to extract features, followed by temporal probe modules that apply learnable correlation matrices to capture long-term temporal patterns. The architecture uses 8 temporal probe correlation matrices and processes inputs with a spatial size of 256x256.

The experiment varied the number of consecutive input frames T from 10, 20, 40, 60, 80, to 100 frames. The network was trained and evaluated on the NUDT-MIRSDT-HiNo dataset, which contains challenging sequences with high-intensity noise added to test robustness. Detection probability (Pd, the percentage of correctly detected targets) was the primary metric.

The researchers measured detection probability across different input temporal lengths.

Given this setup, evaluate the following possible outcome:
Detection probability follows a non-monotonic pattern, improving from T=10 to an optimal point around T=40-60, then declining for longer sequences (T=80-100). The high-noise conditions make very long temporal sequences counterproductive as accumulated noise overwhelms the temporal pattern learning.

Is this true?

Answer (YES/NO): NO